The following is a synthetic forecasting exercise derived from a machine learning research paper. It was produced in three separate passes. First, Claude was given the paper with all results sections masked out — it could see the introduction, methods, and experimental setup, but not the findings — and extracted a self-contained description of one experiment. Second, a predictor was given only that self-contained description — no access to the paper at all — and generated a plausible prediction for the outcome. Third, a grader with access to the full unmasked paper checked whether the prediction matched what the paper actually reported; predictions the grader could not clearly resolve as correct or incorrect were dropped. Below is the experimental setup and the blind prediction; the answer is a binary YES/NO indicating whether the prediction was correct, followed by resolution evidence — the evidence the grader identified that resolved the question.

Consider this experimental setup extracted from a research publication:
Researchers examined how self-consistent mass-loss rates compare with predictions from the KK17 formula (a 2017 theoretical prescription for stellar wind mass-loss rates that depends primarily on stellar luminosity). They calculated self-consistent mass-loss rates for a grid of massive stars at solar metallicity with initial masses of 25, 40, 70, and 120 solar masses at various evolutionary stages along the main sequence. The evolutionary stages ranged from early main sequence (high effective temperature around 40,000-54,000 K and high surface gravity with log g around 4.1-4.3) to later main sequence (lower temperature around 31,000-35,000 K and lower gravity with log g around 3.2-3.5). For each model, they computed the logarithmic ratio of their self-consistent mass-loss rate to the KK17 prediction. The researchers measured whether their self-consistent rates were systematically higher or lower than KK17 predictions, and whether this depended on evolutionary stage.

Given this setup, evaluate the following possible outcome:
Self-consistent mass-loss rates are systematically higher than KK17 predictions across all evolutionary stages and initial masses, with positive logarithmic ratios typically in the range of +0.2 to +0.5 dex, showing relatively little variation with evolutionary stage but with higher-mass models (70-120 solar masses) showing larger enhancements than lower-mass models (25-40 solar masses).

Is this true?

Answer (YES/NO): NO